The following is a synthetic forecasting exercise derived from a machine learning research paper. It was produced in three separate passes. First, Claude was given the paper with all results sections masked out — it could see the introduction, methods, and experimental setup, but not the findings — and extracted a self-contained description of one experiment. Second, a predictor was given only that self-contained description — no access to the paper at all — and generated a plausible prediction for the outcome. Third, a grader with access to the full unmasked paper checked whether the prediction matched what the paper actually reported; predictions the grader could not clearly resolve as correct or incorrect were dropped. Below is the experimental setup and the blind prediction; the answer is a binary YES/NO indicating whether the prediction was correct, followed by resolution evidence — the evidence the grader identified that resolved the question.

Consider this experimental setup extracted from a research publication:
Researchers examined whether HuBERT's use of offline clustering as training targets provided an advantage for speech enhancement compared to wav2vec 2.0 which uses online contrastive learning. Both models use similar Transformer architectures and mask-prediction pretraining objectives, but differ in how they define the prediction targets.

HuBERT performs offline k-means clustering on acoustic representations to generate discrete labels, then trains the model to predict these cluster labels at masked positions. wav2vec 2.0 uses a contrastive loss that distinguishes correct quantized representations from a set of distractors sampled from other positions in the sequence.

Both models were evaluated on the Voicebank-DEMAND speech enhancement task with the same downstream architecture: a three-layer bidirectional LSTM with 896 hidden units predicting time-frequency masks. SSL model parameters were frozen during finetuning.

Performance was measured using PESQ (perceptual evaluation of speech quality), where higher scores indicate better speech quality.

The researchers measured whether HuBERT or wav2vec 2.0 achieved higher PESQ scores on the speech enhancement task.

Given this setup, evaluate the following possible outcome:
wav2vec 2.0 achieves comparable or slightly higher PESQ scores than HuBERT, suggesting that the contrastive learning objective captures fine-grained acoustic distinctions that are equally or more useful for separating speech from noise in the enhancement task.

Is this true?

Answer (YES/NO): NO